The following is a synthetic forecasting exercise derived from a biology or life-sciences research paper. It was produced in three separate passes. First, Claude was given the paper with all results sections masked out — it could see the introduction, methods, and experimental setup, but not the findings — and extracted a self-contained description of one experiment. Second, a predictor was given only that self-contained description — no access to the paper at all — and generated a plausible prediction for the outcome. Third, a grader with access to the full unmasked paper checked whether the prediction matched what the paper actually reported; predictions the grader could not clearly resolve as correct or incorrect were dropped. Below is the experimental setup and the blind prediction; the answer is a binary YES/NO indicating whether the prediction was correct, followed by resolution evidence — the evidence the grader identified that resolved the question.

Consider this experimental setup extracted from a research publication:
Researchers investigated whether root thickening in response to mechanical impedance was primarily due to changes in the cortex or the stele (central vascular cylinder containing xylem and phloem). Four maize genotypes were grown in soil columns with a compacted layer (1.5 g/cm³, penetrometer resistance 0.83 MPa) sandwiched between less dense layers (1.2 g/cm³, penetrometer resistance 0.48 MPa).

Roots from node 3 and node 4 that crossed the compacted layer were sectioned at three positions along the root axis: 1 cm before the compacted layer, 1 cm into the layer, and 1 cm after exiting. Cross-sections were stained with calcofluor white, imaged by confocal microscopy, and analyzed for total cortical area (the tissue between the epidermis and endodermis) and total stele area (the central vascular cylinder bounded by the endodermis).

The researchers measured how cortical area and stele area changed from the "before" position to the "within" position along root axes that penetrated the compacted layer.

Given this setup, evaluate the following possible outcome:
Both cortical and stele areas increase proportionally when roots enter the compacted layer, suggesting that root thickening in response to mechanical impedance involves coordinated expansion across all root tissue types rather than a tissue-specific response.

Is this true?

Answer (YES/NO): NO